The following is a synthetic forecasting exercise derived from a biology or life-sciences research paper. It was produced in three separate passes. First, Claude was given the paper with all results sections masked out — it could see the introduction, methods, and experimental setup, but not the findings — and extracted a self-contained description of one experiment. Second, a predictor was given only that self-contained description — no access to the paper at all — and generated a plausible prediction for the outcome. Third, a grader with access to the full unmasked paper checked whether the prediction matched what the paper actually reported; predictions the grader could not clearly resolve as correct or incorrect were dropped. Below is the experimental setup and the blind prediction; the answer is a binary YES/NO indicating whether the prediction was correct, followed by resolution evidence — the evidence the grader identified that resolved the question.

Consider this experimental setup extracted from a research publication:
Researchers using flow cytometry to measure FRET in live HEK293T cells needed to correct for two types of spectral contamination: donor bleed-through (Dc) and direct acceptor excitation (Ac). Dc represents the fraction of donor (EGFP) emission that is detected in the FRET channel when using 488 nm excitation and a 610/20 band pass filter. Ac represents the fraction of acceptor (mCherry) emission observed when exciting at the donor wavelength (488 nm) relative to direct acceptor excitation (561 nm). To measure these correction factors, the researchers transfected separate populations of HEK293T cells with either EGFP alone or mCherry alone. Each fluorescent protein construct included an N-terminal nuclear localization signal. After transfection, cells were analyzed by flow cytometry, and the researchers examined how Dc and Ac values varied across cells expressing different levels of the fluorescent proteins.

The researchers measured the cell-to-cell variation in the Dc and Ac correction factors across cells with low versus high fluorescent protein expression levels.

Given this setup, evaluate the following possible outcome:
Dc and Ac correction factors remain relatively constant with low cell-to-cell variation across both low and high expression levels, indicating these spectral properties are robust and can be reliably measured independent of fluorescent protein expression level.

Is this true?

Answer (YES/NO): NO